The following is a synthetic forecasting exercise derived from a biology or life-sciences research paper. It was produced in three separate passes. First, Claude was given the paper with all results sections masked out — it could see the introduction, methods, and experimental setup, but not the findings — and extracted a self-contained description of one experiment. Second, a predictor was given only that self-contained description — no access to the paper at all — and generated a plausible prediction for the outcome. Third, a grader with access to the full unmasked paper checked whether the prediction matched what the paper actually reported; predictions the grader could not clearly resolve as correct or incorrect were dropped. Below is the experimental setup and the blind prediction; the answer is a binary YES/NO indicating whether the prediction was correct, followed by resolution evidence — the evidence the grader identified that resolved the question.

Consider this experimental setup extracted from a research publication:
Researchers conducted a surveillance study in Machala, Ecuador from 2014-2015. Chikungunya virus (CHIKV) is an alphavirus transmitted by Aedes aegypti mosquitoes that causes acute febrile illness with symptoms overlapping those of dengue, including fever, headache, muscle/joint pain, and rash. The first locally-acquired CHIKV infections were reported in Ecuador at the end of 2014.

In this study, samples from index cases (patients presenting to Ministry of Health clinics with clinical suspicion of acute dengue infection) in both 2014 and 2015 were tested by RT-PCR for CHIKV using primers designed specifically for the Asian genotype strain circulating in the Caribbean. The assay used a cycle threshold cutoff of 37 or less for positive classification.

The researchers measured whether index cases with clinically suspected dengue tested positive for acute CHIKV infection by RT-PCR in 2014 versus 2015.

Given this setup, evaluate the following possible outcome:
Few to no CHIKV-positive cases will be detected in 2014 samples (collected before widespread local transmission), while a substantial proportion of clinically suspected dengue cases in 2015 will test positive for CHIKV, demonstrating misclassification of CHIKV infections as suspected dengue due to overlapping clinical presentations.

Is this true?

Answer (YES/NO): YES